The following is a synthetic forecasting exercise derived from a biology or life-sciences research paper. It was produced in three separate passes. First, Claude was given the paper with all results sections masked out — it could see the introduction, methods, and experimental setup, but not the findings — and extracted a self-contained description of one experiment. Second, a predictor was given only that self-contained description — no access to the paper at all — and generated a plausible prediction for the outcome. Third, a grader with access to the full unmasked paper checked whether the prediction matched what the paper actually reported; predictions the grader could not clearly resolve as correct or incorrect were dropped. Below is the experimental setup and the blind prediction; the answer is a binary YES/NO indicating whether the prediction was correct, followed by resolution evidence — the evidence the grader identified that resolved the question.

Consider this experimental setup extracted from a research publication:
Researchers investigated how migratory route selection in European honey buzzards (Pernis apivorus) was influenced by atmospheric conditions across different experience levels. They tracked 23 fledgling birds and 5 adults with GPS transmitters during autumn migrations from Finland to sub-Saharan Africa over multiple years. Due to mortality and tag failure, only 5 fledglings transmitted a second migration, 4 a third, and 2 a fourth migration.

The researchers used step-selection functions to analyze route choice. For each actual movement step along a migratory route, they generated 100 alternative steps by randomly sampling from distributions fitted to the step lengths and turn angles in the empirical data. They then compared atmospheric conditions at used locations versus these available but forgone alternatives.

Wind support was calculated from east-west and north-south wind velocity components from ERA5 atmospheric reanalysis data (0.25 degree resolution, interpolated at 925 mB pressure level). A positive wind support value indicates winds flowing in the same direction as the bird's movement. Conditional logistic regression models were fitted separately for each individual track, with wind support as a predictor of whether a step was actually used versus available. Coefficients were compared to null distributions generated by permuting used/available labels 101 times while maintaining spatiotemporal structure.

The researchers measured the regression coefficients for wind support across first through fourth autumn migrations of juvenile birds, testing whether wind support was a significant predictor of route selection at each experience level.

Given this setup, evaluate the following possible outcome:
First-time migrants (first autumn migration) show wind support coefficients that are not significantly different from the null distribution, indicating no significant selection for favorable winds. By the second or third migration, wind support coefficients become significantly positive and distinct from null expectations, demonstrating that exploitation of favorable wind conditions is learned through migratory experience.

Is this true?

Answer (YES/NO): NO